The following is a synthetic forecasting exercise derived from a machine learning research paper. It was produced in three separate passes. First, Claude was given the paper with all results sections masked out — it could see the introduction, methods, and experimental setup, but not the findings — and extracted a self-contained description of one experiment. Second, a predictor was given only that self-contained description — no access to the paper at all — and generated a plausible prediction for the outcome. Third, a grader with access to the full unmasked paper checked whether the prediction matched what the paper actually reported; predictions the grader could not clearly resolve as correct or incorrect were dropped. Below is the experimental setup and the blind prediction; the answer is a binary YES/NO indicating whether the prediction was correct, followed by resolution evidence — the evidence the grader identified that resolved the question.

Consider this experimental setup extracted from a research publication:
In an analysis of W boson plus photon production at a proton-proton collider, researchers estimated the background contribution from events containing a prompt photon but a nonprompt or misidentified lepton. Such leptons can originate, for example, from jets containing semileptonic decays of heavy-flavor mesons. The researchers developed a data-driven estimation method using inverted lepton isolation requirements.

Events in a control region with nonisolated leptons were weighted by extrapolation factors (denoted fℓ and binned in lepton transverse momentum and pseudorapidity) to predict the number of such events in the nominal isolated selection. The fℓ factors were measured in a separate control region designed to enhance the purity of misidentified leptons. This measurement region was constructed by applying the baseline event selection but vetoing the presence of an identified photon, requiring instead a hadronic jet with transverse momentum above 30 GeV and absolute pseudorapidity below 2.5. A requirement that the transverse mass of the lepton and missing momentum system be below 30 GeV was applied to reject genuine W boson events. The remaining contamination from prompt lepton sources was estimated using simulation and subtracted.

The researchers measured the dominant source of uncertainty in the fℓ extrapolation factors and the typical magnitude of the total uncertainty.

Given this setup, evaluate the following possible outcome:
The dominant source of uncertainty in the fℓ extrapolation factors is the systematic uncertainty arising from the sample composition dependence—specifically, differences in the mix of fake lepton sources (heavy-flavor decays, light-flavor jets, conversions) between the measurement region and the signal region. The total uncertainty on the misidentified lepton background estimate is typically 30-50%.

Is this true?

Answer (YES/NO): NO